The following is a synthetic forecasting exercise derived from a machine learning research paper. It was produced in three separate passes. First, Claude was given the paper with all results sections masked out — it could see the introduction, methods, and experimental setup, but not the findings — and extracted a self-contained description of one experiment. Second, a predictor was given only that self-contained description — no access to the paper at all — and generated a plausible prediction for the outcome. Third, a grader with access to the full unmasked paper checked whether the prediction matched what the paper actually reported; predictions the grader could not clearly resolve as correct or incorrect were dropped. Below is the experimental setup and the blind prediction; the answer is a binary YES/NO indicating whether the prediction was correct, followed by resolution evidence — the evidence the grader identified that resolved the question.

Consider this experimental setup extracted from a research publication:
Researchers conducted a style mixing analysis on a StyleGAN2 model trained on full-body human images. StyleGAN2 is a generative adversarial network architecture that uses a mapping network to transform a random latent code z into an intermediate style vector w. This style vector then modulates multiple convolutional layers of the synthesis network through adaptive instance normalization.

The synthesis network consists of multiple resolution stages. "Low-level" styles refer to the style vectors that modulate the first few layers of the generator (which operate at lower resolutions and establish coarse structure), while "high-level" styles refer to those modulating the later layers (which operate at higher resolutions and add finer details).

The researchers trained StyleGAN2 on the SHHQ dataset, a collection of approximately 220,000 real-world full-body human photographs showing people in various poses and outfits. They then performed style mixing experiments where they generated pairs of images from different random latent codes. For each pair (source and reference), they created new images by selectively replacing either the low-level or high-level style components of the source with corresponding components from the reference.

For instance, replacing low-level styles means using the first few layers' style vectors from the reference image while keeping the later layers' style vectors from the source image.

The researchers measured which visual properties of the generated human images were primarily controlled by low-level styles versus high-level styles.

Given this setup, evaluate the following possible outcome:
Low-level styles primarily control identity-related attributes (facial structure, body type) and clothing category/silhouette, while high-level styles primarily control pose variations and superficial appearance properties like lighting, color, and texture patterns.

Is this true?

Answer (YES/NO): NO